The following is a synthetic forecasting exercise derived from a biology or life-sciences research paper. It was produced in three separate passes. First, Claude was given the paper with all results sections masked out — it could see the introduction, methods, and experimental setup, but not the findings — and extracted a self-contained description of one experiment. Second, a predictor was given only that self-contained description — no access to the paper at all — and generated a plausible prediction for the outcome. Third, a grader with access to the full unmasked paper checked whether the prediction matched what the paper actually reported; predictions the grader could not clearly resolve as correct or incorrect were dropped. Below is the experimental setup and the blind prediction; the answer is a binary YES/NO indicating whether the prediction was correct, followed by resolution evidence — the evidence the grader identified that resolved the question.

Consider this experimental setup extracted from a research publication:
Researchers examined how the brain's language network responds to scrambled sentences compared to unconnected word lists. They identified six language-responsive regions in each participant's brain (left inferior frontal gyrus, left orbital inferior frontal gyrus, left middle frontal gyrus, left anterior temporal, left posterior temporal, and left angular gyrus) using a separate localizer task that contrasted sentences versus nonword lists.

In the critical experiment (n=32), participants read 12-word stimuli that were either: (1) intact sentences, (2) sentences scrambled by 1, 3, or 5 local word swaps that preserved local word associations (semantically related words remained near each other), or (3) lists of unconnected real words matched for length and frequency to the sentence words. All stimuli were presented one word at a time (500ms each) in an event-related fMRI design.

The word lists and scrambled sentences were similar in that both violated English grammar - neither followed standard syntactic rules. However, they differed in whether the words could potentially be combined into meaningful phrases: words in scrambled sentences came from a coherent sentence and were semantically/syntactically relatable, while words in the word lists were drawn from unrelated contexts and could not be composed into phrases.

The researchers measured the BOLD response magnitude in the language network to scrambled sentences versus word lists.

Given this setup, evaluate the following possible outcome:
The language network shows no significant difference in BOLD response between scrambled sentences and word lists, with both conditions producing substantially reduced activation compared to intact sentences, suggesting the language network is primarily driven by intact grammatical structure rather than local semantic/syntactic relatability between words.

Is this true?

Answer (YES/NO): NO